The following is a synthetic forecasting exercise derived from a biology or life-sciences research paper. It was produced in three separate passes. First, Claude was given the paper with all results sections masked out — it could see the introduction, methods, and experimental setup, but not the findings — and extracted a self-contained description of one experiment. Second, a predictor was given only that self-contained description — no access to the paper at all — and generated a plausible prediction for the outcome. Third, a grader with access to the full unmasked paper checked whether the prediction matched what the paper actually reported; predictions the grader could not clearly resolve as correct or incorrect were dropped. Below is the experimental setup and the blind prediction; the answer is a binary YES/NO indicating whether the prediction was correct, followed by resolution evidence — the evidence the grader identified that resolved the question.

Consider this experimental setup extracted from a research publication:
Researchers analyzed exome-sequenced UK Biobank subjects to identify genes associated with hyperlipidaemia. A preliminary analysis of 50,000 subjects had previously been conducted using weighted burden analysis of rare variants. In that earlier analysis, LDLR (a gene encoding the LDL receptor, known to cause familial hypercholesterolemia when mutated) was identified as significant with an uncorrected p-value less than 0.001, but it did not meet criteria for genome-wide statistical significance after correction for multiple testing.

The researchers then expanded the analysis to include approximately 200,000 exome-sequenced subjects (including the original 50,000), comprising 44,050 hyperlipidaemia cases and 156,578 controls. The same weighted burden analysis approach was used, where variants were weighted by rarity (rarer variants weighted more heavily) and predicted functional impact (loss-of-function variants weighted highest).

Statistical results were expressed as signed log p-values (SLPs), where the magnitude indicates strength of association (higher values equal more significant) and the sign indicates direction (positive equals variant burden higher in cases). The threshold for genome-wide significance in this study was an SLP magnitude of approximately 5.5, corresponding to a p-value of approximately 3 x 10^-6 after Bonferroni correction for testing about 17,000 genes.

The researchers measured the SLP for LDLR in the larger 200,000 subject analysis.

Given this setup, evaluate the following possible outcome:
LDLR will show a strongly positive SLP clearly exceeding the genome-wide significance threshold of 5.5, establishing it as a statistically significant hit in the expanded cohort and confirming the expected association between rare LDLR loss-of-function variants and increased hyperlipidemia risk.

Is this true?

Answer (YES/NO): YES